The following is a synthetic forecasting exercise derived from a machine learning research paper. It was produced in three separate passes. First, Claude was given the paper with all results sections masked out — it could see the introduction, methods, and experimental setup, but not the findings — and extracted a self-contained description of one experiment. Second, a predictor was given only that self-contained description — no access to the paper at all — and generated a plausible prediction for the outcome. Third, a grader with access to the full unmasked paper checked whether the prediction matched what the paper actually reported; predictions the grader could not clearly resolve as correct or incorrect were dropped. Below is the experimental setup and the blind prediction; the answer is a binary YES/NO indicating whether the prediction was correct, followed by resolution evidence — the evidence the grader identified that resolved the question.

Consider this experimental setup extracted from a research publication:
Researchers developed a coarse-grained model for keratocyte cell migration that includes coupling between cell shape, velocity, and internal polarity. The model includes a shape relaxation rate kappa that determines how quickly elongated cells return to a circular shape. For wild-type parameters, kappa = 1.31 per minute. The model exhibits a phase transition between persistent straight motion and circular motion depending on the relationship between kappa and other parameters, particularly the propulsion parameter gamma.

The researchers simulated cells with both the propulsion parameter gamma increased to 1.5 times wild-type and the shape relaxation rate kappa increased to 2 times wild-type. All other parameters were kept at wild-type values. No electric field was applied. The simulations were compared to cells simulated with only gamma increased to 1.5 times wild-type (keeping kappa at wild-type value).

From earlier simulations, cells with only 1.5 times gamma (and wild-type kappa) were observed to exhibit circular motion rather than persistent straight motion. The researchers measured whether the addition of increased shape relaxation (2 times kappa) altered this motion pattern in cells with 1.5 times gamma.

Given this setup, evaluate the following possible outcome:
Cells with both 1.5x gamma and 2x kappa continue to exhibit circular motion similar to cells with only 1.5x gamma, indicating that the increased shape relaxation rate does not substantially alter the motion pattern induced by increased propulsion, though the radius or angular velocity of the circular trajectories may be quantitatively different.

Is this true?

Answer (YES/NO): NO